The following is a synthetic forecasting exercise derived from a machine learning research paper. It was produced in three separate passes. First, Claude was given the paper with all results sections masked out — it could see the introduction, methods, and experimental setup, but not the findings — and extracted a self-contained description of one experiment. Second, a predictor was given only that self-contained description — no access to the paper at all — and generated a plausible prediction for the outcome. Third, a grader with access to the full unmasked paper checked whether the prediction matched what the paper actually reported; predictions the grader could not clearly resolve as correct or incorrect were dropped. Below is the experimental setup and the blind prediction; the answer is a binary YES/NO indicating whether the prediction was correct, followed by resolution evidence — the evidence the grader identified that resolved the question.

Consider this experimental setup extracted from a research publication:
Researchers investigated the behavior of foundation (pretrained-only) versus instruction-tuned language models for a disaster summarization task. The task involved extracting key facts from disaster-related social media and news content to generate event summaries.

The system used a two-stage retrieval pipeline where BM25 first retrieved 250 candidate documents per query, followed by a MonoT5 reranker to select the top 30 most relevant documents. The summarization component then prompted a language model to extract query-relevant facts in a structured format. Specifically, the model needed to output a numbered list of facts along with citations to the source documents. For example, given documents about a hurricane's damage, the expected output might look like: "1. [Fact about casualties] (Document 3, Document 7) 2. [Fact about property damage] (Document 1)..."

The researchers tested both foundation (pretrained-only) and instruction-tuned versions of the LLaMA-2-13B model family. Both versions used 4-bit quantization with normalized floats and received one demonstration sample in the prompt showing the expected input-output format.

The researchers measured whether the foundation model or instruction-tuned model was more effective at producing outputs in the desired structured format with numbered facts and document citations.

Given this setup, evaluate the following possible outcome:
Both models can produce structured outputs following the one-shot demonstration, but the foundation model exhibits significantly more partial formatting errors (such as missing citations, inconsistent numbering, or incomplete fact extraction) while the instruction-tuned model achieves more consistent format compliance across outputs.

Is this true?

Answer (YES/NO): NO